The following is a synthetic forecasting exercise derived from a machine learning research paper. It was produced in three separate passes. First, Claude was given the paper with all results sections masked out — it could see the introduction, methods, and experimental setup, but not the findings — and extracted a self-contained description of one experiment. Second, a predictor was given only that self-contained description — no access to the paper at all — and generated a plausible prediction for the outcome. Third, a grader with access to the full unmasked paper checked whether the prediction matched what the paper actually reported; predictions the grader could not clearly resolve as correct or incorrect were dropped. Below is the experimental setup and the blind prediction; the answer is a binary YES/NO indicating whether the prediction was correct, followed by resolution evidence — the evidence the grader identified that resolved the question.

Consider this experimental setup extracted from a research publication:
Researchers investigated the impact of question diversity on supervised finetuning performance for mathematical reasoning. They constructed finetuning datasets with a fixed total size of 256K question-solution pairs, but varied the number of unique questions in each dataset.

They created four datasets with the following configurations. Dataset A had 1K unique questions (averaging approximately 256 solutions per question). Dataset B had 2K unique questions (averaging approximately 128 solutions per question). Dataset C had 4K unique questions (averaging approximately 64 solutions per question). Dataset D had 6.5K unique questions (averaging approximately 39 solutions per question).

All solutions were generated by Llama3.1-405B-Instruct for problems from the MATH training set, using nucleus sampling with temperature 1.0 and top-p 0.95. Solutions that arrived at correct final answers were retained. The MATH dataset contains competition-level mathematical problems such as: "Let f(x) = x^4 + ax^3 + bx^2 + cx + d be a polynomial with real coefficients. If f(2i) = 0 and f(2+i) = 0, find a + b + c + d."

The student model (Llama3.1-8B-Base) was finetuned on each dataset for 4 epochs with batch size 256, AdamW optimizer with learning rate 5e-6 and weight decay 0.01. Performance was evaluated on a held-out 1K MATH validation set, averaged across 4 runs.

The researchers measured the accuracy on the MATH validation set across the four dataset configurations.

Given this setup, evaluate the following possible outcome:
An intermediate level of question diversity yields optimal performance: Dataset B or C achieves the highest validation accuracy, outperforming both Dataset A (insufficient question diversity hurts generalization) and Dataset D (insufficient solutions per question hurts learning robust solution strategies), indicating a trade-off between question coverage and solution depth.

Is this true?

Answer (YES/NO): NO